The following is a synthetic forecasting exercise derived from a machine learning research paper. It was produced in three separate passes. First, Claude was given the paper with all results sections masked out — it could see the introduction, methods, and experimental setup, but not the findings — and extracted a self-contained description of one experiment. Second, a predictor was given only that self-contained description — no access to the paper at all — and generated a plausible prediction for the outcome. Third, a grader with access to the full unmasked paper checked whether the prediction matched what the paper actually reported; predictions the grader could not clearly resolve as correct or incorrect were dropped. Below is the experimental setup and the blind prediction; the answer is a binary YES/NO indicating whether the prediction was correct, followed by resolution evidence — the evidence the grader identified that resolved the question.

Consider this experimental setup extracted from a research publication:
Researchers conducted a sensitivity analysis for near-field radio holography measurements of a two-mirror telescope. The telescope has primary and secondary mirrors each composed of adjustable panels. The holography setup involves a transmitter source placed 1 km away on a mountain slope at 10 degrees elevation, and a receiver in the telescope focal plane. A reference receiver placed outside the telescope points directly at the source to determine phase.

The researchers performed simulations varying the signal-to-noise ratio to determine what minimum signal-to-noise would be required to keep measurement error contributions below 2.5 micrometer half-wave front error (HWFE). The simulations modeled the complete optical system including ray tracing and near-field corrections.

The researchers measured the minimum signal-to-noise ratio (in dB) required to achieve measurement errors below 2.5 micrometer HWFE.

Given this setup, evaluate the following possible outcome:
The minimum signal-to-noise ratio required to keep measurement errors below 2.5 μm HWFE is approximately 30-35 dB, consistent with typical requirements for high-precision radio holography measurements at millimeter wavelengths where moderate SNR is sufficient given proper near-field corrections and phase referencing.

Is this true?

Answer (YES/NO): NO